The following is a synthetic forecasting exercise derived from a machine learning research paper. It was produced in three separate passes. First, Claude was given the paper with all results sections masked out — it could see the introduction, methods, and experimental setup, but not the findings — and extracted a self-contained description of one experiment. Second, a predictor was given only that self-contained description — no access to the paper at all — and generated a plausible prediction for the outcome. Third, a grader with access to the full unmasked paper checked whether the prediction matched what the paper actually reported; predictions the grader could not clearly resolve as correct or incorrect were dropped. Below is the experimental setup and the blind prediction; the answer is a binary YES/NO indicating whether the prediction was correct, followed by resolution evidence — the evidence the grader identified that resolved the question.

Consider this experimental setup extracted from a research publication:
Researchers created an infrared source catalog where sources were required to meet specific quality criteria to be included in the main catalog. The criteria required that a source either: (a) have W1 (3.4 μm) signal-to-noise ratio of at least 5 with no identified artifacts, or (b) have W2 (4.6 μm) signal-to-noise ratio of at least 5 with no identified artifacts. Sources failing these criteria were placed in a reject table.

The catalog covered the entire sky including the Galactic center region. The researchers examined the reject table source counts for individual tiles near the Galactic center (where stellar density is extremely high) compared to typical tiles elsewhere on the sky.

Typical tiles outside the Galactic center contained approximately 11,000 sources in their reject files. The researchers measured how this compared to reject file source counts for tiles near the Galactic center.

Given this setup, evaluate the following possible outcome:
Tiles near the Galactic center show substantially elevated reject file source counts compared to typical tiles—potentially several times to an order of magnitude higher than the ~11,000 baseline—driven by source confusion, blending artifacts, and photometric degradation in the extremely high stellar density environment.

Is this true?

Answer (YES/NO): YES